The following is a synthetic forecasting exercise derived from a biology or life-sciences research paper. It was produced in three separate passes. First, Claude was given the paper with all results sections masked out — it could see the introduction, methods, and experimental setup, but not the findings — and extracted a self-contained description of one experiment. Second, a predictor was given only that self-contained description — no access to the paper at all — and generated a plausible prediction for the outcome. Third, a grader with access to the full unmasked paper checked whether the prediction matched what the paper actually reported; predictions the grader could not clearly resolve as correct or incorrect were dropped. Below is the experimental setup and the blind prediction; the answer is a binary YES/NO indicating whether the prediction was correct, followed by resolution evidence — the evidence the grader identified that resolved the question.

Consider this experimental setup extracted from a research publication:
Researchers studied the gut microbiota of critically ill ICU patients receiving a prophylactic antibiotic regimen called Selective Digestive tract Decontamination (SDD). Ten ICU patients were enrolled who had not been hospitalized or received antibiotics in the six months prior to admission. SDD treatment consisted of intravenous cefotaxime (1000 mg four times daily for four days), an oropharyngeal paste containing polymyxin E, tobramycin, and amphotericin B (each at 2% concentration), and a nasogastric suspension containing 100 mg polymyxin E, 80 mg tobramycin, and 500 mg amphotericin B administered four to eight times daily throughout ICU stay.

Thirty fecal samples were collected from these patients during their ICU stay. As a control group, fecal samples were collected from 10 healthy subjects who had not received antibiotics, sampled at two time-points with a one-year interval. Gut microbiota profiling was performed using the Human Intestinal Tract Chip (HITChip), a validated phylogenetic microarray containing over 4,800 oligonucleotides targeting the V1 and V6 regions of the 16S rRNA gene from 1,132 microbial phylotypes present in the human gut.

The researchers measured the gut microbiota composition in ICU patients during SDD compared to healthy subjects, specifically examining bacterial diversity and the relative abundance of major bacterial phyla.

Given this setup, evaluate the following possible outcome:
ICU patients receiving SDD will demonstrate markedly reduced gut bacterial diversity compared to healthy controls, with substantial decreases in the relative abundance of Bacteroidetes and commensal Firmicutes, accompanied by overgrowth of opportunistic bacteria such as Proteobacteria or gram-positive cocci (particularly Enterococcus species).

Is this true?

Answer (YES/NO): NO